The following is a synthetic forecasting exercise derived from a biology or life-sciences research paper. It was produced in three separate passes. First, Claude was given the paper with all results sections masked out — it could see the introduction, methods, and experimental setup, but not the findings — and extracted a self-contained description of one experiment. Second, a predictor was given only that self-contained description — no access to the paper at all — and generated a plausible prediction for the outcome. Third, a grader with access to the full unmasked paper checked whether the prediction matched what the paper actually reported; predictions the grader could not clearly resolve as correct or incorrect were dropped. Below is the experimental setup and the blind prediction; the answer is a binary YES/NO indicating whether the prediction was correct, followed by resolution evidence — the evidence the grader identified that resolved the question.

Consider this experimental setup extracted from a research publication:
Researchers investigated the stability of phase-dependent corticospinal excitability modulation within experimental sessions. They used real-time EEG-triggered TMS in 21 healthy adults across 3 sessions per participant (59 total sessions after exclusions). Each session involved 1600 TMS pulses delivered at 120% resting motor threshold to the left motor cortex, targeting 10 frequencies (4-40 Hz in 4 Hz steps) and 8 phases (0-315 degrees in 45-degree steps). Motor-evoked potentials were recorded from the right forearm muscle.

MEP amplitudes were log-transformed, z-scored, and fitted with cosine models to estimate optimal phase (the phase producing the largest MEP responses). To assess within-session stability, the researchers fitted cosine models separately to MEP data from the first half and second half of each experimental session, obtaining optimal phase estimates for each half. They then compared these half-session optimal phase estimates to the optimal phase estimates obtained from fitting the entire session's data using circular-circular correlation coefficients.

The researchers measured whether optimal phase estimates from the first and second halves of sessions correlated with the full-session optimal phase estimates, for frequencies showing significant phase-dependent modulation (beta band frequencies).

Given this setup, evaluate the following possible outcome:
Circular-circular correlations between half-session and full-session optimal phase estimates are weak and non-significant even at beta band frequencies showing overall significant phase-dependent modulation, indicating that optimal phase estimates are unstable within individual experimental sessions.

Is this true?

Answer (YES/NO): NO